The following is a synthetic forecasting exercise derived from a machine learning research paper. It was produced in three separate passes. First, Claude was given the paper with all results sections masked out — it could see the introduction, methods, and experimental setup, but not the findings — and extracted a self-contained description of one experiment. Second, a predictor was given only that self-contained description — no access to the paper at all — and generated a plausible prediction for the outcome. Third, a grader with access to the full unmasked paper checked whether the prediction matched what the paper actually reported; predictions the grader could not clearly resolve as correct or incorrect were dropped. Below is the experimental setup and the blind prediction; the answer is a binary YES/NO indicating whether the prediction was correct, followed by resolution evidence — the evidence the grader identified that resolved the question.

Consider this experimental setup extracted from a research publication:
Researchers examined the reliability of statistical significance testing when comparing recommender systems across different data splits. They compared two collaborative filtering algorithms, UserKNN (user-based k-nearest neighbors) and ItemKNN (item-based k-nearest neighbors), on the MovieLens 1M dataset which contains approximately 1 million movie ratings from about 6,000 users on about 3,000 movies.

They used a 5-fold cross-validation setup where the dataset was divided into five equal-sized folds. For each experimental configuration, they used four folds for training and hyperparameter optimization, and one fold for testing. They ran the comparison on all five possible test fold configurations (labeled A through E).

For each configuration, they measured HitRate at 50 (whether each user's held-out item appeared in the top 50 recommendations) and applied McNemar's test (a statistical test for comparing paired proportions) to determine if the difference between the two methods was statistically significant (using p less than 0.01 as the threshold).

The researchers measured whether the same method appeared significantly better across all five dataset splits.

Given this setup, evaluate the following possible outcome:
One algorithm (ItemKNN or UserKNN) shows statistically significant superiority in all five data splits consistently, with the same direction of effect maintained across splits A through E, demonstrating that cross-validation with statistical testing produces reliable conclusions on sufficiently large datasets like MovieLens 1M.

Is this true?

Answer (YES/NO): NO